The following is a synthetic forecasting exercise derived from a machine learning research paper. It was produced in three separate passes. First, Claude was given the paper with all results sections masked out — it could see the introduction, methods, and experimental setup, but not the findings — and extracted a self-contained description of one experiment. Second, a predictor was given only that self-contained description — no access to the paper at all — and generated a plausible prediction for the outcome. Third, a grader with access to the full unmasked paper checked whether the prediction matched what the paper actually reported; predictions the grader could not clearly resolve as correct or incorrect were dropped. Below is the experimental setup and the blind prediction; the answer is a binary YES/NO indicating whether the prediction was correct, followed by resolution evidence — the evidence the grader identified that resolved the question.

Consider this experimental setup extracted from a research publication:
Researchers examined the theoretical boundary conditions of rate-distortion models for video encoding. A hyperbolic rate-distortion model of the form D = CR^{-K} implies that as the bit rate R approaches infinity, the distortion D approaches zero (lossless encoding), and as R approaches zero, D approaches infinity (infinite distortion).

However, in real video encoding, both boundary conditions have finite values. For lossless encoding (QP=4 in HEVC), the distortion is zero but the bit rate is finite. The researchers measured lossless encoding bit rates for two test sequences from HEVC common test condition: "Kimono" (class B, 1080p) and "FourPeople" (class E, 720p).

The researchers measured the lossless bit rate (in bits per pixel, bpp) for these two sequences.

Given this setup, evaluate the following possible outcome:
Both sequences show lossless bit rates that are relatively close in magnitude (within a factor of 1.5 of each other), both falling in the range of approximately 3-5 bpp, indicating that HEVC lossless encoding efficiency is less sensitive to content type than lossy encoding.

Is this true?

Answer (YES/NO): NO